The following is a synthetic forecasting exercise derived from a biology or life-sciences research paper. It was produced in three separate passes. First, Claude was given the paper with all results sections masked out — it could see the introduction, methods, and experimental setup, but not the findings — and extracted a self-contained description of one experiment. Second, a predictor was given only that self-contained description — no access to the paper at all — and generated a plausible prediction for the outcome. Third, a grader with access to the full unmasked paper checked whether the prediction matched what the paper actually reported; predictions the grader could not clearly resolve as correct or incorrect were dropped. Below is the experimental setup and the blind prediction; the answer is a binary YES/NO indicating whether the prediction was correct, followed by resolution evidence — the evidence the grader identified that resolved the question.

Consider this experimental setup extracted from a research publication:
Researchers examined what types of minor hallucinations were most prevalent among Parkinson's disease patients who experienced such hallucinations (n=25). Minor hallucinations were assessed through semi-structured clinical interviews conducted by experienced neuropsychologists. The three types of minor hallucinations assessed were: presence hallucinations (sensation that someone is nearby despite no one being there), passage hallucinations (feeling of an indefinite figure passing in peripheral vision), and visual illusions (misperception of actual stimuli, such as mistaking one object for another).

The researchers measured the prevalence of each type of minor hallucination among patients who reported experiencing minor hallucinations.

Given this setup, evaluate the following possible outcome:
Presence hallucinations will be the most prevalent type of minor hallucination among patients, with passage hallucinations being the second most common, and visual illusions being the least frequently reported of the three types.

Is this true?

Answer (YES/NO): NO